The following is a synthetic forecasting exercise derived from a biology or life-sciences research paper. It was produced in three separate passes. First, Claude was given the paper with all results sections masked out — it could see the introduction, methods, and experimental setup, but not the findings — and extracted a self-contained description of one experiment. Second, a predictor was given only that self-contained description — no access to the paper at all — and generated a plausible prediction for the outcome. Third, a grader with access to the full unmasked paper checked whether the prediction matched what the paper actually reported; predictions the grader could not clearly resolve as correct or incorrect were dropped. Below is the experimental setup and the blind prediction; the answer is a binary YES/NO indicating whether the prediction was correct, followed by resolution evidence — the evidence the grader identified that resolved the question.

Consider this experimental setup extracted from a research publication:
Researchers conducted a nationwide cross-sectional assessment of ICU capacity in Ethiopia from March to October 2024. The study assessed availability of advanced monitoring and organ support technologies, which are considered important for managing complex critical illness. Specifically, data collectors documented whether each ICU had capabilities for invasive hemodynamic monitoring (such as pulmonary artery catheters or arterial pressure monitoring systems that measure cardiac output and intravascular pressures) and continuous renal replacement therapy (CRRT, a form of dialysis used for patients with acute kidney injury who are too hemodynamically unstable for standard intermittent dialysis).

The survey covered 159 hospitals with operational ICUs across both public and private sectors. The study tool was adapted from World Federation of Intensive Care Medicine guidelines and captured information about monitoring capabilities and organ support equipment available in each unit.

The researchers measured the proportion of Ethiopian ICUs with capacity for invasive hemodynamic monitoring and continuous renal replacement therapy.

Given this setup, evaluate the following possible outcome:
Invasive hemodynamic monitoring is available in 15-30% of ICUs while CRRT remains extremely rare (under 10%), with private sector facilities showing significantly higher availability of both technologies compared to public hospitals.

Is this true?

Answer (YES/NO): NO